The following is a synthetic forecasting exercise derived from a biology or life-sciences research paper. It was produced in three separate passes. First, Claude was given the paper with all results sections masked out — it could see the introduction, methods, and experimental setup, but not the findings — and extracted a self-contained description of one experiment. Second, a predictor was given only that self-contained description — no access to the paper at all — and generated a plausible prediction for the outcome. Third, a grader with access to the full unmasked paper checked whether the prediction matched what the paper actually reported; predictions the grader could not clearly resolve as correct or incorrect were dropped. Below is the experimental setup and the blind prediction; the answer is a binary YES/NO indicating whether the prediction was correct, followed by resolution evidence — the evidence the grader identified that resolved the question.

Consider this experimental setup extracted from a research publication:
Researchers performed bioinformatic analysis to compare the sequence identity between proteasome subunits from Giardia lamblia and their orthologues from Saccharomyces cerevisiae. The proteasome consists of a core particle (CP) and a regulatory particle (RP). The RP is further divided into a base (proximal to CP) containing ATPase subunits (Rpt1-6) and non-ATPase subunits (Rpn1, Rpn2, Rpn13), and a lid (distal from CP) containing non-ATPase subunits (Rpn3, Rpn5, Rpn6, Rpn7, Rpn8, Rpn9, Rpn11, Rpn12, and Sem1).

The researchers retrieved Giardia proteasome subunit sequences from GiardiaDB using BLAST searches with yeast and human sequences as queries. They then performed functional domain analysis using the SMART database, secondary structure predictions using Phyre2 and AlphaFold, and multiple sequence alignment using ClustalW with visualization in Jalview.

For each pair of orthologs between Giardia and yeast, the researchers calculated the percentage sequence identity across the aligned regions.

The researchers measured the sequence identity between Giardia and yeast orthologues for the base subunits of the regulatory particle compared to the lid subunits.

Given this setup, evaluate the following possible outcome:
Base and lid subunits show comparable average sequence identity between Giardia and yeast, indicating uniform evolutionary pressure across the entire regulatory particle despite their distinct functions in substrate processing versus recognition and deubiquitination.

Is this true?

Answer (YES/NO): NO